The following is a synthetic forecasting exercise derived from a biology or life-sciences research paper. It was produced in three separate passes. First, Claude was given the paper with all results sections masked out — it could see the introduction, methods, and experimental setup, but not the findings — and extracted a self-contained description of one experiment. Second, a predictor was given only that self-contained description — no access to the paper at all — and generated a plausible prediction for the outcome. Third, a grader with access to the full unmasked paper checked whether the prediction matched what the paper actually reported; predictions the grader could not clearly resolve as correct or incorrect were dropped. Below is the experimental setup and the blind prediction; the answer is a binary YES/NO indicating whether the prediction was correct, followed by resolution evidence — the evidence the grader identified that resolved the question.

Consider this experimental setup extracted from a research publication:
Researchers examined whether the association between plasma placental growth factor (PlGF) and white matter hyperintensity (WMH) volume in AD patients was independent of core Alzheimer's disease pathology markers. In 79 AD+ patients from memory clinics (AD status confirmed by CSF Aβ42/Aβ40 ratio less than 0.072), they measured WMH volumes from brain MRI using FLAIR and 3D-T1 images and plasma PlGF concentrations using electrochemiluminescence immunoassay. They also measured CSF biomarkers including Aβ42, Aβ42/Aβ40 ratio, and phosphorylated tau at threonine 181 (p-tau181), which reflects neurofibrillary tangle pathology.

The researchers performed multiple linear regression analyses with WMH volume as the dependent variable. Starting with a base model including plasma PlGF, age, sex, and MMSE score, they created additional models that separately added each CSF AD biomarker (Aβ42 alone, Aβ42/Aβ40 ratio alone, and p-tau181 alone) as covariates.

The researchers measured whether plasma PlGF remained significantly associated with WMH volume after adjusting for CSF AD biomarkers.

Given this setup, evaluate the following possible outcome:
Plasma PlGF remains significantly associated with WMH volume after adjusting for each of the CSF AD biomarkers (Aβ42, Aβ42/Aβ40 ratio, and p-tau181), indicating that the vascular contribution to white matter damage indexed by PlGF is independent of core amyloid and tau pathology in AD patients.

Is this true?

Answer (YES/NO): NO